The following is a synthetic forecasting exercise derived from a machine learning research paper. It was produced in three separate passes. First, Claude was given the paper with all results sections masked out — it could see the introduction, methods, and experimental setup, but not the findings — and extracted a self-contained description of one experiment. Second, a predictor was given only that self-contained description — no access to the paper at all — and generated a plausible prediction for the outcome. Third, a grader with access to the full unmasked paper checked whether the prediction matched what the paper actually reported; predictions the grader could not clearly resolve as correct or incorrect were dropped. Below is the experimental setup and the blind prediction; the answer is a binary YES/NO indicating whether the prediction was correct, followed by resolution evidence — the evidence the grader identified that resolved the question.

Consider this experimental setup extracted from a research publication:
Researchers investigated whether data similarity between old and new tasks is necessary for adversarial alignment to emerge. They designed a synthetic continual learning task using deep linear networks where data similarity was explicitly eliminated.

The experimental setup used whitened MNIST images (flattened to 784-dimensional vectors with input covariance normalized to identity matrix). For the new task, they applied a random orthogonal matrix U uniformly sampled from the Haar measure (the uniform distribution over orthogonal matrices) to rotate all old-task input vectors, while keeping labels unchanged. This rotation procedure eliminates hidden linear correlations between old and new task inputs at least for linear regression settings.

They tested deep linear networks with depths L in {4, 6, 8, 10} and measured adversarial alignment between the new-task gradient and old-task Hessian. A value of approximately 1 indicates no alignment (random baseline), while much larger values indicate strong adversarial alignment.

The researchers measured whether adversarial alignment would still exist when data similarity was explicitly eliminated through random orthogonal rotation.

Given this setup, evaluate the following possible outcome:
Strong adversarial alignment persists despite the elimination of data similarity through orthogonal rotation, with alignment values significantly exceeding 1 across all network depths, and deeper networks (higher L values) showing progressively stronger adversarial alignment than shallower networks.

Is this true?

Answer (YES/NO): YES